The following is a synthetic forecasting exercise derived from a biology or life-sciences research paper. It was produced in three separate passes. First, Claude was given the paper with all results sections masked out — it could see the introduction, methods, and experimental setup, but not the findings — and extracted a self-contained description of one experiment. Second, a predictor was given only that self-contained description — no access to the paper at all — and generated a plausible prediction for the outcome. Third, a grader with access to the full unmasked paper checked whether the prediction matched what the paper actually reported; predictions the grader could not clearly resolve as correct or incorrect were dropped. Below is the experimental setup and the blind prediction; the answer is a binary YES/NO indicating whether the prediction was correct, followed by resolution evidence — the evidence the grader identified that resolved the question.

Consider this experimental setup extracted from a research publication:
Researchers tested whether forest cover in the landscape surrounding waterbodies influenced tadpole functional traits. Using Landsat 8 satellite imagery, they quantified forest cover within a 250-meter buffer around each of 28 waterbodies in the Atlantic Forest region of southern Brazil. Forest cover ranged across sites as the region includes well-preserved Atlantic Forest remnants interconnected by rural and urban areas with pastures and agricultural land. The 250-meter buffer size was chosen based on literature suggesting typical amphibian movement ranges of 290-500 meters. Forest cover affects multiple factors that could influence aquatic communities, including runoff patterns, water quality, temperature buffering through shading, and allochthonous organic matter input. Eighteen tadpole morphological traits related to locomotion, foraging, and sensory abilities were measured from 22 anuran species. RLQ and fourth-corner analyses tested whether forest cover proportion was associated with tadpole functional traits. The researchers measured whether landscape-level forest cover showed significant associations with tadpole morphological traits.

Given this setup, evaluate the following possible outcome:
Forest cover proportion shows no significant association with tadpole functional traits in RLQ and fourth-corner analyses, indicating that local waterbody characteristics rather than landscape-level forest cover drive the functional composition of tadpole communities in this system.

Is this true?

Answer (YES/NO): NO